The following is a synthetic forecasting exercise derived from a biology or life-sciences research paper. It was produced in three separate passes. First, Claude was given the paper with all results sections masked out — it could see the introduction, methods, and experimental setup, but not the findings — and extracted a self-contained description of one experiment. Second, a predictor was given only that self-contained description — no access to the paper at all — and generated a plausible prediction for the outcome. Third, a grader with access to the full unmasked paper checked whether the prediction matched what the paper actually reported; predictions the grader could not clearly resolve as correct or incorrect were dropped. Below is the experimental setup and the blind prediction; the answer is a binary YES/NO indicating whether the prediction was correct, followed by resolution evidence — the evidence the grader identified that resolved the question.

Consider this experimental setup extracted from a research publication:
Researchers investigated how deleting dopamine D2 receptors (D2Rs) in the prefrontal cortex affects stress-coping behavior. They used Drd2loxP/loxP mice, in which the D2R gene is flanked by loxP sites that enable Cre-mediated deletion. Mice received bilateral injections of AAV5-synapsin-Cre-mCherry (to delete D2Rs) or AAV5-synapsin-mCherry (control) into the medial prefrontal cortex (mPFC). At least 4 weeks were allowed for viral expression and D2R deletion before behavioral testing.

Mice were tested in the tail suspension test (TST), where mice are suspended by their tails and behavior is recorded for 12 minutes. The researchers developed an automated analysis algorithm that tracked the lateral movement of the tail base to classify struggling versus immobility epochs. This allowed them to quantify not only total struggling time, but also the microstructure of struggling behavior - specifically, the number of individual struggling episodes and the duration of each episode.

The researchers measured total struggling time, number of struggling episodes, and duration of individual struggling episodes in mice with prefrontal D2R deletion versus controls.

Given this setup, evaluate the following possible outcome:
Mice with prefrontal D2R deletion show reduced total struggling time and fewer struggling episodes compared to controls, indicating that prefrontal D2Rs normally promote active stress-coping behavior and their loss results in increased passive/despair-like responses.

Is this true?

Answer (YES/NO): NO